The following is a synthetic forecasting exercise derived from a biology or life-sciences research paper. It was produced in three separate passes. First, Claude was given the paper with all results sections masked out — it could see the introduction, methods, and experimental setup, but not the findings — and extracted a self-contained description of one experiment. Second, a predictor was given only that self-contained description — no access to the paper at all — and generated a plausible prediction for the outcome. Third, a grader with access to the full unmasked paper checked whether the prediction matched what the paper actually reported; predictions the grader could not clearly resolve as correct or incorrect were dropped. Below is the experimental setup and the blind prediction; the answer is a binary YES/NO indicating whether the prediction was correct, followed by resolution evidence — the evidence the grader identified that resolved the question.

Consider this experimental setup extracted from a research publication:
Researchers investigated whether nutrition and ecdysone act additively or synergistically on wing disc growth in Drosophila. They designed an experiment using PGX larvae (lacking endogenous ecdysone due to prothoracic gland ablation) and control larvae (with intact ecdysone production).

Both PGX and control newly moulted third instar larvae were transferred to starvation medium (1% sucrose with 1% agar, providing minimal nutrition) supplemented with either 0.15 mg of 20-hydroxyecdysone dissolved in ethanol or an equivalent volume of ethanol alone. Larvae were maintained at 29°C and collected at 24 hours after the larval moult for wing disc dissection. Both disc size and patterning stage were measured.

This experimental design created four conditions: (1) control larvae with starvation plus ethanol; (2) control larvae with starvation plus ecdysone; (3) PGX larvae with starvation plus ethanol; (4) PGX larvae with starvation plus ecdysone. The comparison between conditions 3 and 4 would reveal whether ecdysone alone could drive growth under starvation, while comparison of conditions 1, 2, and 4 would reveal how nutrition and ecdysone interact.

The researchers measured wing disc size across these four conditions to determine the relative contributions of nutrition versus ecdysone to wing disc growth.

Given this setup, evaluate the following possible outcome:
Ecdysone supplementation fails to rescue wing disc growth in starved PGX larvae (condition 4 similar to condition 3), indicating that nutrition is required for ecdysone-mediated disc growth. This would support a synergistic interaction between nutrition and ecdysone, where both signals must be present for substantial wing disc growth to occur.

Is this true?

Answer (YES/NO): NO